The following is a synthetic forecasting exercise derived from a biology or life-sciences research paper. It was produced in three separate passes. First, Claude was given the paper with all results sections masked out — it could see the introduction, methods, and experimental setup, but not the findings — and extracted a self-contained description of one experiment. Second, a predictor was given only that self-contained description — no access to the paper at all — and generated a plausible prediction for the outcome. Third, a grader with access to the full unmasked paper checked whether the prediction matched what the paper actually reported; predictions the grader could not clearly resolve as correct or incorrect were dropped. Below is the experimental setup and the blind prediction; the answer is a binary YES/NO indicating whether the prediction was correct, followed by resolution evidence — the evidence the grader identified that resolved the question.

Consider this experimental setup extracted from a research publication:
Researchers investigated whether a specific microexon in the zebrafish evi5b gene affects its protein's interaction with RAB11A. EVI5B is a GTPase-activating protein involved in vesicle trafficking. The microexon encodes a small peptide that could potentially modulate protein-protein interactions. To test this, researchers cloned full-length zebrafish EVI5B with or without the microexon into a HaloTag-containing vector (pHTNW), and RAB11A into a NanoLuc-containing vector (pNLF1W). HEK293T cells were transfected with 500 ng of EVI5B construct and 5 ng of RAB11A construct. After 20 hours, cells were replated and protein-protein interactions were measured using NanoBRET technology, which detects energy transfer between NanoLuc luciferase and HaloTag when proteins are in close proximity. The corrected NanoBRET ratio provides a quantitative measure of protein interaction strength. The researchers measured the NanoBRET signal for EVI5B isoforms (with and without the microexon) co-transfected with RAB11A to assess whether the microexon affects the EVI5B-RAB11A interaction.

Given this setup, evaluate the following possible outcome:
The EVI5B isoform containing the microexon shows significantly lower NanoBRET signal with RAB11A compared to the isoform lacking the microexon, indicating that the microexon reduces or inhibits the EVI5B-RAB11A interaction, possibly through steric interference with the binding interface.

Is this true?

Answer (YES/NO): NO